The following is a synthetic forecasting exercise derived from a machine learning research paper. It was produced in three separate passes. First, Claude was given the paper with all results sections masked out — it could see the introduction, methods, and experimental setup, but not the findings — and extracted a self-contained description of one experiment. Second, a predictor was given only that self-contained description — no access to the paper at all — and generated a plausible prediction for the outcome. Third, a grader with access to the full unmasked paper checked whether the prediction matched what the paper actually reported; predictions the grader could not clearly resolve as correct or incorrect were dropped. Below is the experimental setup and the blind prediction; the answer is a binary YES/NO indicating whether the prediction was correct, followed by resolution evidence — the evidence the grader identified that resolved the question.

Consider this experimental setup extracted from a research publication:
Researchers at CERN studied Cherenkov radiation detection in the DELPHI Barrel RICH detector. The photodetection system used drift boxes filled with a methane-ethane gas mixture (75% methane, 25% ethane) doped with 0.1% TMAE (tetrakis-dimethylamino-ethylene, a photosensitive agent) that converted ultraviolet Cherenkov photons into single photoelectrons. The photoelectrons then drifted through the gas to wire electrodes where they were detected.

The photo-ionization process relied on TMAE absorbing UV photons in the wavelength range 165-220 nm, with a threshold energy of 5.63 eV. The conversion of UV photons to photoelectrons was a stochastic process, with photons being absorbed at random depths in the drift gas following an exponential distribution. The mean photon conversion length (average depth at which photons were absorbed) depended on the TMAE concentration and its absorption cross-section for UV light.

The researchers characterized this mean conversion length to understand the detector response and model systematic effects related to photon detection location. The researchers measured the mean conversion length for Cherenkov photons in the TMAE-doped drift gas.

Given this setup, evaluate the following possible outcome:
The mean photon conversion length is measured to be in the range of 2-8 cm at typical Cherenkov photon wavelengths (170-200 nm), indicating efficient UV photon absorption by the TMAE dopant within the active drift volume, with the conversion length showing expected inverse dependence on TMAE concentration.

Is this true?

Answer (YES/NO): NO